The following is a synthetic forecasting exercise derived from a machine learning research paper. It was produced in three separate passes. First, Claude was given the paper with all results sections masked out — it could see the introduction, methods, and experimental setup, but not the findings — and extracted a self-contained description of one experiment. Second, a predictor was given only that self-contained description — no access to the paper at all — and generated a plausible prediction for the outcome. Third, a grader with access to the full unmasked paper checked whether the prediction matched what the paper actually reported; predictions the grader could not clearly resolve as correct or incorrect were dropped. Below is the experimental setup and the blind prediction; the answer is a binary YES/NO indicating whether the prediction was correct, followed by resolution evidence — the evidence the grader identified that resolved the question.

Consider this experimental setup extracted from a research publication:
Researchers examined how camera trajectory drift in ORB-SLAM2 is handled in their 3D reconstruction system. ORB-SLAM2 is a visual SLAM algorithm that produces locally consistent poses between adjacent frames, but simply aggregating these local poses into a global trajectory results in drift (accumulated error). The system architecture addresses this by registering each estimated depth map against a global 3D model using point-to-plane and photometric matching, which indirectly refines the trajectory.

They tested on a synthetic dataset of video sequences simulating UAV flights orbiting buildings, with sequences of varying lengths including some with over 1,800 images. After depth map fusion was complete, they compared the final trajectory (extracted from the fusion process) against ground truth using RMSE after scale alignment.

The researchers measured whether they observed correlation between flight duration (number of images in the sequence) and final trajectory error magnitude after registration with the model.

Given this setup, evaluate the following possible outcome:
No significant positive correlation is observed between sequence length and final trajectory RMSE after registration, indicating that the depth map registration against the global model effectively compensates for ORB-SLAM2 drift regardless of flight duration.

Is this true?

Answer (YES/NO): YES